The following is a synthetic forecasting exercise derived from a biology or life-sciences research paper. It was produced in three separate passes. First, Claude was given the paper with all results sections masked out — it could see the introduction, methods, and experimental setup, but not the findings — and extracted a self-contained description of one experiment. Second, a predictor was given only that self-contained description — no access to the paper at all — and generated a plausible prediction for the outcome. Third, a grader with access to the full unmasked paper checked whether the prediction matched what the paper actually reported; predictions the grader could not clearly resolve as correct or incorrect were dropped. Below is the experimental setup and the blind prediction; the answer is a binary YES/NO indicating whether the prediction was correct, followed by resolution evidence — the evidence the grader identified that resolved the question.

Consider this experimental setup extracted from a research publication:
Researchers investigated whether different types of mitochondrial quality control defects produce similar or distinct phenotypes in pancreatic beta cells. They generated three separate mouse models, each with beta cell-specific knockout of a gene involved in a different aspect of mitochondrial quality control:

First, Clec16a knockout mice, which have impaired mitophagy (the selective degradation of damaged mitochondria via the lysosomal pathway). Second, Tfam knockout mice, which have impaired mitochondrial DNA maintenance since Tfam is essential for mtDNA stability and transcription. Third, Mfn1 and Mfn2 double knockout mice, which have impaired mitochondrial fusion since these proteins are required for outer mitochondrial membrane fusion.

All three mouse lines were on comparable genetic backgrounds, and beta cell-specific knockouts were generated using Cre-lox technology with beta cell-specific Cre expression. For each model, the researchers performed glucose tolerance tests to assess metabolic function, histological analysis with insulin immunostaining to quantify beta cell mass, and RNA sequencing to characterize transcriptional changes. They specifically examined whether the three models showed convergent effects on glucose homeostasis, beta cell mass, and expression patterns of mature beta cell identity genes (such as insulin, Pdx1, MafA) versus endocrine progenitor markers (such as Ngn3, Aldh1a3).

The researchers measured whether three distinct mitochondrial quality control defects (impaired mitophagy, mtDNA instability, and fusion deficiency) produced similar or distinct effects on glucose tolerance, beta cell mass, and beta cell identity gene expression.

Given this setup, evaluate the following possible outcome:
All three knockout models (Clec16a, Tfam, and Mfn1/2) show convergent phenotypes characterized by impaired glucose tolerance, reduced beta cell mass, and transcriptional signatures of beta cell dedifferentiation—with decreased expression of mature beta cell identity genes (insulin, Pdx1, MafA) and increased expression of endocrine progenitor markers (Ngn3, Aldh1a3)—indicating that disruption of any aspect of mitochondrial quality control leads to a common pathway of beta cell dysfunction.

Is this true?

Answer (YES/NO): NO